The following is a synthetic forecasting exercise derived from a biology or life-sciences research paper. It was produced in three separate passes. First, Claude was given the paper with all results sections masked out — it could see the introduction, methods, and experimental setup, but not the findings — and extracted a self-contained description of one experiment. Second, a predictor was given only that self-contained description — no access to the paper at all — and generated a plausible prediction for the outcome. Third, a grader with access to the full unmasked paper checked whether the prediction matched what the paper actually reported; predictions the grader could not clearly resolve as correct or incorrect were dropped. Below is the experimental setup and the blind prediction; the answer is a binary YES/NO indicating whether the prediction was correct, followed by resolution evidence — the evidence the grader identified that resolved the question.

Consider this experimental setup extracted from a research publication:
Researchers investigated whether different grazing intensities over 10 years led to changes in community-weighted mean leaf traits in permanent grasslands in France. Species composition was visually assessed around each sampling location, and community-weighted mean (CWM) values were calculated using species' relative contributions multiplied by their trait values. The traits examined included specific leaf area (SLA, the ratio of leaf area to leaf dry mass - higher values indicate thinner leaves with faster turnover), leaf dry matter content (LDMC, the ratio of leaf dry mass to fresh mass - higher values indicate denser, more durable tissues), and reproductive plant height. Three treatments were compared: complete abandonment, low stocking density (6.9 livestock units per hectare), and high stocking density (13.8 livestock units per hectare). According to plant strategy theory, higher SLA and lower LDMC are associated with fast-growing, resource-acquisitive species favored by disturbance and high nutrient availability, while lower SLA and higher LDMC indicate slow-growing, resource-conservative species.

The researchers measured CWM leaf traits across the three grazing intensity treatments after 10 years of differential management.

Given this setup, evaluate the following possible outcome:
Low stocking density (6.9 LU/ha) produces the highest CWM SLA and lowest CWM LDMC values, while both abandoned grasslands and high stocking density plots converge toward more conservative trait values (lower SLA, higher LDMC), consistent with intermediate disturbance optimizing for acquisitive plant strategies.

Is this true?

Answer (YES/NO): NO